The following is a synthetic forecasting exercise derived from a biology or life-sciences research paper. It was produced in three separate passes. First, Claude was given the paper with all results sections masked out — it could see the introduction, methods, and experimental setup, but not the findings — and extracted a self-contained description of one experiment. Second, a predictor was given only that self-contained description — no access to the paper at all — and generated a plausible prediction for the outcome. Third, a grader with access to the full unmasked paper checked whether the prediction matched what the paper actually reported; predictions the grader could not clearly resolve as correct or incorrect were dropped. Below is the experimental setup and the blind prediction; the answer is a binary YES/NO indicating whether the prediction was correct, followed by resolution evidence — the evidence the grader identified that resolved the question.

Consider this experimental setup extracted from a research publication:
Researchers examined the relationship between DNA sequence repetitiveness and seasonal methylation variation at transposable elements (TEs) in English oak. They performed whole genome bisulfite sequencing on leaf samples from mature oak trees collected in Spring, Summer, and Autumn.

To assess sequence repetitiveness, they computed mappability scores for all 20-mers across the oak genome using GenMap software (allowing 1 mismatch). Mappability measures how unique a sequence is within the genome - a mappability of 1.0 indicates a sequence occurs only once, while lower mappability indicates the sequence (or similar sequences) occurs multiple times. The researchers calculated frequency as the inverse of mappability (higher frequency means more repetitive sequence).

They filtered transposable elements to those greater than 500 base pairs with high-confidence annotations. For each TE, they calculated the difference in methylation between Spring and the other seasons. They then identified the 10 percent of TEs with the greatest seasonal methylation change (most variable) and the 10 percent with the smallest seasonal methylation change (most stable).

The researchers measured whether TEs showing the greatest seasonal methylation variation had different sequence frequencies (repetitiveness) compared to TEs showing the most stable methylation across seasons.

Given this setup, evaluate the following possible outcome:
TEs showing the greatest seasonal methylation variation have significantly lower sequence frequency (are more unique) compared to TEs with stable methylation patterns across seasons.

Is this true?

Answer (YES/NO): NO